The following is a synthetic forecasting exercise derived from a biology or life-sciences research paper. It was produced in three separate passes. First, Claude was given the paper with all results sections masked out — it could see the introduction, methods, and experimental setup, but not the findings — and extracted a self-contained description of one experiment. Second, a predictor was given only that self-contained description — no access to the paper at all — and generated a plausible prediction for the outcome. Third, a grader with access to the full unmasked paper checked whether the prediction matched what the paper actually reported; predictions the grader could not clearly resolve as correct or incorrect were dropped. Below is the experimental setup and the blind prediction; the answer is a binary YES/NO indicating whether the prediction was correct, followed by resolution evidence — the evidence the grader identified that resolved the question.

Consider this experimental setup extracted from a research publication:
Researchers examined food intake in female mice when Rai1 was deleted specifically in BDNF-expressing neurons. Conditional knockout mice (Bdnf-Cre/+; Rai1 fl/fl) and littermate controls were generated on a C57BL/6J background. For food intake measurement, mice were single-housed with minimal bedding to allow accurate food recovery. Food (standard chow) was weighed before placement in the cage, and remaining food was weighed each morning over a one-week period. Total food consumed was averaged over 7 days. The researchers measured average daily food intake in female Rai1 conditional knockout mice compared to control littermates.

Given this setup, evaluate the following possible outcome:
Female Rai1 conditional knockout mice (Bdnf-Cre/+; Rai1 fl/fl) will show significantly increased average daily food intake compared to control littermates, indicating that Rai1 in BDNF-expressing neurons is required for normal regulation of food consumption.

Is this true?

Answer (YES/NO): NO